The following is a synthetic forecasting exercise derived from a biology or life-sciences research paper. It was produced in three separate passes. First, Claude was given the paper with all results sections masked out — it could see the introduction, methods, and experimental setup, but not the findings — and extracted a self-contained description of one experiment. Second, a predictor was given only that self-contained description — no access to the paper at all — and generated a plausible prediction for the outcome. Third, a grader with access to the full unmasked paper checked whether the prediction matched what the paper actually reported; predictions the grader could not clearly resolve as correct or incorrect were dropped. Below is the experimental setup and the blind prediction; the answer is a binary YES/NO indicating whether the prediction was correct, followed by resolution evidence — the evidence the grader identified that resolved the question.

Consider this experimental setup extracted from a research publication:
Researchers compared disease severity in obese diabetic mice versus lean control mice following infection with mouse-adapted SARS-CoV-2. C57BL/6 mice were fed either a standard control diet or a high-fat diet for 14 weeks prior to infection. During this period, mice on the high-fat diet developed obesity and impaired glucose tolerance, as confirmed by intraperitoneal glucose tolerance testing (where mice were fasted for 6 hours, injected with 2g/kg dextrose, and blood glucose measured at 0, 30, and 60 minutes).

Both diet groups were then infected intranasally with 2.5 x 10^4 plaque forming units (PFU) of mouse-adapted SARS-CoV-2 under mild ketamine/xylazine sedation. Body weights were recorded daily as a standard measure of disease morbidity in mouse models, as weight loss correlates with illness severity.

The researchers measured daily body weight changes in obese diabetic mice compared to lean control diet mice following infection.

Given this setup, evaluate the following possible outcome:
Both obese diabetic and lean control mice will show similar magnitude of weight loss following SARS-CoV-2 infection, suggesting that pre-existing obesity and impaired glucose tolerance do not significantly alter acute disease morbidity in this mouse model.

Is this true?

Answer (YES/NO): NO